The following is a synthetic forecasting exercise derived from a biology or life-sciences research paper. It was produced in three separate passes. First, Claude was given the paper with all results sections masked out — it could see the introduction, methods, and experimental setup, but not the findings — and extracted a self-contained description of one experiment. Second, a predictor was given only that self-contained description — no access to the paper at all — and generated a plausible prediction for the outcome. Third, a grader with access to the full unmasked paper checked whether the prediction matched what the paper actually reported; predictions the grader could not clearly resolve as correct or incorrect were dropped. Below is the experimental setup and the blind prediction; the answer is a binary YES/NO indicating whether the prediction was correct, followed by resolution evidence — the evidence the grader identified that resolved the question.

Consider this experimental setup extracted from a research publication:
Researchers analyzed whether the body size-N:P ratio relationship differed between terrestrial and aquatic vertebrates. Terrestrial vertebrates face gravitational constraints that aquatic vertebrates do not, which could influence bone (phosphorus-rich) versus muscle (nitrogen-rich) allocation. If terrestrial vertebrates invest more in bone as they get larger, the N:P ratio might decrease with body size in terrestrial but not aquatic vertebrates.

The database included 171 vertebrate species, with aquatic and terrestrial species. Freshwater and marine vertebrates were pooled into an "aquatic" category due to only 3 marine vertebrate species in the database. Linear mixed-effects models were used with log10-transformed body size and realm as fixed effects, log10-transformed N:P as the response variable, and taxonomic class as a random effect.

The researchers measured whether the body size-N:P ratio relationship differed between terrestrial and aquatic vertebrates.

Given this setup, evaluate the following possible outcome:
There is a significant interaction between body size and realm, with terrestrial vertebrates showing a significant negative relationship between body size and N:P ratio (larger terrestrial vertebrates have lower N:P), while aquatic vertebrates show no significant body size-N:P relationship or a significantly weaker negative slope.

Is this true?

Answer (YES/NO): NO